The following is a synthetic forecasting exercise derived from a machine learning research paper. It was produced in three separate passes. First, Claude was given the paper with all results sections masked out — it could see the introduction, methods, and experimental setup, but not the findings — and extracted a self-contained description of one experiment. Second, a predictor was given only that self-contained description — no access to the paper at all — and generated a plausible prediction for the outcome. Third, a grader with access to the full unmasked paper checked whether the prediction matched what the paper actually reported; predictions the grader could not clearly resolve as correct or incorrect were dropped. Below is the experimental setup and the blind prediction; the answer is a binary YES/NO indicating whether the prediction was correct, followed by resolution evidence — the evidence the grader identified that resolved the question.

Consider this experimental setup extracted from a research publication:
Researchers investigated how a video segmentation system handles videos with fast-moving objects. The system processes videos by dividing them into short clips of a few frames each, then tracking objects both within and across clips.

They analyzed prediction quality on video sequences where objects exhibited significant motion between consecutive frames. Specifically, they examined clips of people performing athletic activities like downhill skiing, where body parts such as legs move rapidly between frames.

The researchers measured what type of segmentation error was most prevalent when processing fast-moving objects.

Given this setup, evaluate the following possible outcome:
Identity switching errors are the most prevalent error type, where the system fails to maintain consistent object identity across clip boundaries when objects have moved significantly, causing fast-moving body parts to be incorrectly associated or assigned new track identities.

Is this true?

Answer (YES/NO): NO